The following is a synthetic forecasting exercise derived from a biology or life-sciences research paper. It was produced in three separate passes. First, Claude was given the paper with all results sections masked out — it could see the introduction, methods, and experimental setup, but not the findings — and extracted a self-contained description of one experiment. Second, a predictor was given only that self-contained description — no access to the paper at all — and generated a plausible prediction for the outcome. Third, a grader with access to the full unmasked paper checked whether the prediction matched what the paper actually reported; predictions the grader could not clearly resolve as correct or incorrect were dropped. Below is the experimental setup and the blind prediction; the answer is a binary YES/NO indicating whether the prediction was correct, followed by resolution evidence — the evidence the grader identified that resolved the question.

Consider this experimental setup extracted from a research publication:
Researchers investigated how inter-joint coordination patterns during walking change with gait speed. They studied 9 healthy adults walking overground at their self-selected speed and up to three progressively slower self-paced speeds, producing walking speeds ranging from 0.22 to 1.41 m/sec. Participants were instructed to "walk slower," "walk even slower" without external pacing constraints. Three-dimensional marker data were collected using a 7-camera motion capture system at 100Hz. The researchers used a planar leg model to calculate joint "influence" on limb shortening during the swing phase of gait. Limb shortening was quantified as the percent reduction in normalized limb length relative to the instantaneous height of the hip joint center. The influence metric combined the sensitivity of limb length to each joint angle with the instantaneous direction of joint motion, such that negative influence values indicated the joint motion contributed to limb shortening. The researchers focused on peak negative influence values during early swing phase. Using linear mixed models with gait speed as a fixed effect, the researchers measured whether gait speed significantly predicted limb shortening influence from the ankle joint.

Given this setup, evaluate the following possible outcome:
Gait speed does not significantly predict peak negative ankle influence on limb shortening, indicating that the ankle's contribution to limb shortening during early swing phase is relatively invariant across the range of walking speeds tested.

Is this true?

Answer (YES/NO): YES